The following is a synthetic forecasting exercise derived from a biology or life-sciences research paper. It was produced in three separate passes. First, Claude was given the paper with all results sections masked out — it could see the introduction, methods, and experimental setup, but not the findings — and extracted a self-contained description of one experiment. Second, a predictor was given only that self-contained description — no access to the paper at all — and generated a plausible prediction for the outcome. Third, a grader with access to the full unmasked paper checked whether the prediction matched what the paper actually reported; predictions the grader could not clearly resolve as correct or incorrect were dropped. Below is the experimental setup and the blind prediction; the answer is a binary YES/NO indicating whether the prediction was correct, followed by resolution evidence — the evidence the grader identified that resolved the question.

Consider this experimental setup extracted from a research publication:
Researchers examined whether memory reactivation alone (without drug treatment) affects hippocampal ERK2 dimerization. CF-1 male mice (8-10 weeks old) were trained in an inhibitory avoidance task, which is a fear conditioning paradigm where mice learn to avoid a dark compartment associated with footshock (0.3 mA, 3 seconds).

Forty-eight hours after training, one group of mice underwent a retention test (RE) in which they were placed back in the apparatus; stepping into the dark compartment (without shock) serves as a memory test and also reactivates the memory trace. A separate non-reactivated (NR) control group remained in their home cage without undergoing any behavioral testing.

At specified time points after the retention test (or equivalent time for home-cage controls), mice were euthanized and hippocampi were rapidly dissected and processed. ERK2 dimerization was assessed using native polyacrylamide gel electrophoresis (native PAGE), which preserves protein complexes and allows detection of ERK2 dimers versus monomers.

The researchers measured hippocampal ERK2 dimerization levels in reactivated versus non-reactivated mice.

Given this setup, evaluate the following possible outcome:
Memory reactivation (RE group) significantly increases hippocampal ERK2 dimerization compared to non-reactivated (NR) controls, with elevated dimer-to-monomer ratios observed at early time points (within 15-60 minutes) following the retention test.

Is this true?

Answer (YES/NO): NO